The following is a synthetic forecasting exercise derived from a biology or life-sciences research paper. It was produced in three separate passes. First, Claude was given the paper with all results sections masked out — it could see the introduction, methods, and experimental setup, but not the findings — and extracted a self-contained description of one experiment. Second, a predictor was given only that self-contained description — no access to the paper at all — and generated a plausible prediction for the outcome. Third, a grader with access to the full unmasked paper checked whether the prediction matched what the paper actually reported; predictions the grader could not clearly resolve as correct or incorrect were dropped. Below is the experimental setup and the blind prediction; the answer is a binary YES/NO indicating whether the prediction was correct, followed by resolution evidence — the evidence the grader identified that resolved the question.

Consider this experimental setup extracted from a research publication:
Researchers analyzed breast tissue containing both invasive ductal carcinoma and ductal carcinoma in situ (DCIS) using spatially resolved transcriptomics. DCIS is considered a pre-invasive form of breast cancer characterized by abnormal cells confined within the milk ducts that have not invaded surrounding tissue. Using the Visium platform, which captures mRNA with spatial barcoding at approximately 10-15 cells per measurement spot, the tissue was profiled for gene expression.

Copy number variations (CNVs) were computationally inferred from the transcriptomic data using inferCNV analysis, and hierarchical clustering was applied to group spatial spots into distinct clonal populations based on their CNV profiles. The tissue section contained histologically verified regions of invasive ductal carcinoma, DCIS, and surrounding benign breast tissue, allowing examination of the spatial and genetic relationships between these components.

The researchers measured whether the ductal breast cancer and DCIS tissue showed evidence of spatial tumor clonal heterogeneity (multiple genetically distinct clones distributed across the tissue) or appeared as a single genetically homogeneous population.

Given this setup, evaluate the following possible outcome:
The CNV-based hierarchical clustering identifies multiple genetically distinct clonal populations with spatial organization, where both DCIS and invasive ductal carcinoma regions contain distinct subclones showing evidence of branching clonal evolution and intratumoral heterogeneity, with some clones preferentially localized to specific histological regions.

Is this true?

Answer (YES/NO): NO